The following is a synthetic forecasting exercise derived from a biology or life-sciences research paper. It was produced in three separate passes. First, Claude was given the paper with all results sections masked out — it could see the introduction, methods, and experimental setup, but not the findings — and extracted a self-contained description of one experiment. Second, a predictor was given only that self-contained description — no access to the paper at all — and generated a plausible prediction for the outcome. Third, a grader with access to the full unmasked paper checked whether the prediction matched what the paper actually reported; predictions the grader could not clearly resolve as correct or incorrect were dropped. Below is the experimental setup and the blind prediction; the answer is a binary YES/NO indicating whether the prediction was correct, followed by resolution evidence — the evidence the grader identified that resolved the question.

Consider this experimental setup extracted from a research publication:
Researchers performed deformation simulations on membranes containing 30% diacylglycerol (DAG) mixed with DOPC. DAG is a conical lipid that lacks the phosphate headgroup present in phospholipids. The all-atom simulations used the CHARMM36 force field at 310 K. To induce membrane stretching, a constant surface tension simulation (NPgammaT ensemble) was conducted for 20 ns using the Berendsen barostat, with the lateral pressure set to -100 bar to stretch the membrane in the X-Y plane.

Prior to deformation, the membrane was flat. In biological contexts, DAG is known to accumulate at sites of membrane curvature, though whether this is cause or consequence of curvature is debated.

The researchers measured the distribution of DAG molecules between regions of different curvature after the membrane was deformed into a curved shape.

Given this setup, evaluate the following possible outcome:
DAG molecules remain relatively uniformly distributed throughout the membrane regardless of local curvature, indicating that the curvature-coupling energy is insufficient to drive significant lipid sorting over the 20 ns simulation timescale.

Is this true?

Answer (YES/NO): NO